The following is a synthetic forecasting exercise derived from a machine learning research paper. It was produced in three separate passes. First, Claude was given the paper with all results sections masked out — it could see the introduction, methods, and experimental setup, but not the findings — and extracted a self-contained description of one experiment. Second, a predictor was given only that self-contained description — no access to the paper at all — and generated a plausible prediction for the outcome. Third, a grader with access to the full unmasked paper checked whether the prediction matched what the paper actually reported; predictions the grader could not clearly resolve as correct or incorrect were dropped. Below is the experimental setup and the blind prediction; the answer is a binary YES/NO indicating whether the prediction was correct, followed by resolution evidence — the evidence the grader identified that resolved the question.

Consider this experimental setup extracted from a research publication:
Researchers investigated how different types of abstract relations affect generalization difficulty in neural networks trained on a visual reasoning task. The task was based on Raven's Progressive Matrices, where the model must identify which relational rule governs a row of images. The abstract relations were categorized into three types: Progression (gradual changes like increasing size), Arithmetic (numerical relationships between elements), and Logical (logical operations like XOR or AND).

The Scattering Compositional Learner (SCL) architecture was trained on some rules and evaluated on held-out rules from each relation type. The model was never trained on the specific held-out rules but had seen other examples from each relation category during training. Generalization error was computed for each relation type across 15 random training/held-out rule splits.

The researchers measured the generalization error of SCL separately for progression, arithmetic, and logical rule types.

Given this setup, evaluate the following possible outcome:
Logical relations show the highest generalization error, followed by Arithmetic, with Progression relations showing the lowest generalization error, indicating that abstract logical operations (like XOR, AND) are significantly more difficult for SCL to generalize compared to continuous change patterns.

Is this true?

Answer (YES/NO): NO